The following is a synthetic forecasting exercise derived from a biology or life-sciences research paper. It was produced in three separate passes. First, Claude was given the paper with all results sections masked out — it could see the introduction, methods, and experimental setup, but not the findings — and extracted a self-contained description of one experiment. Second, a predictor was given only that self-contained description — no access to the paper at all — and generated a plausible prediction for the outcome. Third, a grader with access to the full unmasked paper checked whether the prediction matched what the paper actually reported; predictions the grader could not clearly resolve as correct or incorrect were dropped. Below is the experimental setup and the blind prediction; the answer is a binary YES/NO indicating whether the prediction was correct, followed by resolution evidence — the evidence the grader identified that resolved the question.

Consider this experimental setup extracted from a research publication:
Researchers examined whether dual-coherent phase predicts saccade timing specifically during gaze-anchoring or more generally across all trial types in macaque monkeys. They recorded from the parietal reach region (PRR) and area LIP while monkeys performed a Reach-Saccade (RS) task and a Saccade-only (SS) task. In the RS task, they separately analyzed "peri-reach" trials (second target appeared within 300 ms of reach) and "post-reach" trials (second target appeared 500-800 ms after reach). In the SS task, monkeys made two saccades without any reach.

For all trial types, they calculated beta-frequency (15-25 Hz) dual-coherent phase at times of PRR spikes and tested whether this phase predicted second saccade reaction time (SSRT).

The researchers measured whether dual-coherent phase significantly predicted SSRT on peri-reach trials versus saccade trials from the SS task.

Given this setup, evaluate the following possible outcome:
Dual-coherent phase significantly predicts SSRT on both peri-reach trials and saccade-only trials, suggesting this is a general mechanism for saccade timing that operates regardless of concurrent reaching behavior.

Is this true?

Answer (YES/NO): NO